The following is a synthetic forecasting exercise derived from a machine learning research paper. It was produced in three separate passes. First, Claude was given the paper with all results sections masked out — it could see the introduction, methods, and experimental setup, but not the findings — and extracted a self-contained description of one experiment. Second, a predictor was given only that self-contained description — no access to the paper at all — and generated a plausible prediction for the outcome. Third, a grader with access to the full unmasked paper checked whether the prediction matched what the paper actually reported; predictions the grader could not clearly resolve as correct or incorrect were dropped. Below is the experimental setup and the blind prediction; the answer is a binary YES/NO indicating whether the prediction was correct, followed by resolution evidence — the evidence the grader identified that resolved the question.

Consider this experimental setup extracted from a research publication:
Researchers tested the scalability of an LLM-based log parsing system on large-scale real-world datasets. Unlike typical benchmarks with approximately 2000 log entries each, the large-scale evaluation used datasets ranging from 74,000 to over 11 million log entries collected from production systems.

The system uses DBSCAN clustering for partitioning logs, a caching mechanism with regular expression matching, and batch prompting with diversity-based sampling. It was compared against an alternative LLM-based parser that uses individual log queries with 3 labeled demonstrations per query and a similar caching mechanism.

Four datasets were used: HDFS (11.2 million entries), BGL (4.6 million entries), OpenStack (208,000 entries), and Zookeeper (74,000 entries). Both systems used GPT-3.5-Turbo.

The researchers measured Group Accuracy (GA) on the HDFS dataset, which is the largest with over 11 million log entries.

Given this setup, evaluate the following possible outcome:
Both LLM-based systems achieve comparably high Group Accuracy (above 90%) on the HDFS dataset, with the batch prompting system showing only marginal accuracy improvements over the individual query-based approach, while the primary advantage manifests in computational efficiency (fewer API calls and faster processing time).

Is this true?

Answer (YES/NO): YES